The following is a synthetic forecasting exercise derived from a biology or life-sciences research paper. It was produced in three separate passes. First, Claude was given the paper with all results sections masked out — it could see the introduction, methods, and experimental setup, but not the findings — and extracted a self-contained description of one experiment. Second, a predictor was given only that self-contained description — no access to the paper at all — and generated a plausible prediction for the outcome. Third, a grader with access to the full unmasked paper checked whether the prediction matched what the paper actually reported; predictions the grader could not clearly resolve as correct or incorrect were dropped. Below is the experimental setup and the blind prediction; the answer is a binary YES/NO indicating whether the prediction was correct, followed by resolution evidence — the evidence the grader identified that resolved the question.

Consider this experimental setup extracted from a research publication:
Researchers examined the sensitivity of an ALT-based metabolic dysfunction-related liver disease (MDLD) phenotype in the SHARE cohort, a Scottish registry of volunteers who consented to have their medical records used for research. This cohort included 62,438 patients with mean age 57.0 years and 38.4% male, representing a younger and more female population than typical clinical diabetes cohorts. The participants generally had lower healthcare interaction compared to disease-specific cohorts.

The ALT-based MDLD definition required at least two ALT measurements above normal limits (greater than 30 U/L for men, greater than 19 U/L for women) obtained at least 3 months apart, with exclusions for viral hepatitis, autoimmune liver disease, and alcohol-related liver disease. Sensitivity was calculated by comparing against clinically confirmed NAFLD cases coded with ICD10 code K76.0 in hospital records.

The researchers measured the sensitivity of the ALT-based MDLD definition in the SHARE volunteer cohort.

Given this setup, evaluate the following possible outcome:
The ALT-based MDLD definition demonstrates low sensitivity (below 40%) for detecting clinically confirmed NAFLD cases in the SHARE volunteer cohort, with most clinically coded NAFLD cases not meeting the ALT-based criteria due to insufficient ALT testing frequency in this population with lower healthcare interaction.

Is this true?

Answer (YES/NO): NO